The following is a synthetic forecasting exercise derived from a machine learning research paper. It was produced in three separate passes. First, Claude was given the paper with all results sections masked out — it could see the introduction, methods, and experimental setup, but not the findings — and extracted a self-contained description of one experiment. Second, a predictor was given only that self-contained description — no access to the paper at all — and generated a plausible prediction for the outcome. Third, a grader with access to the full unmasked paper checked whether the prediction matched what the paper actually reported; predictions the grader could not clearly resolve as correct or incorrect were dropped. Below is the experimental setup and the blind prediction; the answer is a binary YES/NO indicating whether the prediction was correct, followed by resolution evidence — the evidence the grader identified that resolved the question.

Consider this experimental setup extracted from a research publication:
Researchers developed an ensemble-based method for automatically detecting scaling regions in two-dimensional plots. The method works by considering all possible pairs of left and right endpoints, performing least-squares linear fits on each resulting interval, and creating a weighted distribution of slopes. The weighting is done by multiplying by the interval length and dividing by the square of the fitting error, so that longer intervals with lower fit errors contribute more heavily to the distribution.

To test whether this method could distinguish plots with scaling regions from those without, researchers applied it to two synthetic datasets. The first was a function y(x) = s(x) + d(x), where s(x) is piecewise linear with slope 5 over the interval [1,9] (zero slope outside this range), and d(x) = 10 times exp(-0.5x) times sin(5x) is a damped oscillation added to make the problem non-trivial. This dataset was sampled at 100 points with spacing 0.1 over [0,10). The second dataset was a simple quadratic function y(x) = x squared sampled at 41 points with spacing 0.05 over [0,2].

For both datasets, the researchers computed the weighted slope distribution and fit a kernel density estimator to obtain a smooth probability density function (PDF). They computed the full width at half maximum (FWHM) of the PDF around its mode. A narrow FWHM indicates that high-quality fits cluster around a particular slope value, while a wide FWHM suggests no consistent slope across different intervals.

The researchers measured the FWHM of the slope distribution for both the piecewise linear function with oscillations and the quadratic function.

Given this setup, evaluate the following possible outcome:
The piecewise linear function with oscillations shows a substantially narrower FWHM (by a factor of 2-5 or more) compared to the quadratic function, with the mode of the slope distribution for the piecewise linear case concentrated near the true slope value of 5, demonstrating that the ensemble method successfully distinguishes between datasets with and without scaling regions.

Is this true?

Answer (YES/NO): YES